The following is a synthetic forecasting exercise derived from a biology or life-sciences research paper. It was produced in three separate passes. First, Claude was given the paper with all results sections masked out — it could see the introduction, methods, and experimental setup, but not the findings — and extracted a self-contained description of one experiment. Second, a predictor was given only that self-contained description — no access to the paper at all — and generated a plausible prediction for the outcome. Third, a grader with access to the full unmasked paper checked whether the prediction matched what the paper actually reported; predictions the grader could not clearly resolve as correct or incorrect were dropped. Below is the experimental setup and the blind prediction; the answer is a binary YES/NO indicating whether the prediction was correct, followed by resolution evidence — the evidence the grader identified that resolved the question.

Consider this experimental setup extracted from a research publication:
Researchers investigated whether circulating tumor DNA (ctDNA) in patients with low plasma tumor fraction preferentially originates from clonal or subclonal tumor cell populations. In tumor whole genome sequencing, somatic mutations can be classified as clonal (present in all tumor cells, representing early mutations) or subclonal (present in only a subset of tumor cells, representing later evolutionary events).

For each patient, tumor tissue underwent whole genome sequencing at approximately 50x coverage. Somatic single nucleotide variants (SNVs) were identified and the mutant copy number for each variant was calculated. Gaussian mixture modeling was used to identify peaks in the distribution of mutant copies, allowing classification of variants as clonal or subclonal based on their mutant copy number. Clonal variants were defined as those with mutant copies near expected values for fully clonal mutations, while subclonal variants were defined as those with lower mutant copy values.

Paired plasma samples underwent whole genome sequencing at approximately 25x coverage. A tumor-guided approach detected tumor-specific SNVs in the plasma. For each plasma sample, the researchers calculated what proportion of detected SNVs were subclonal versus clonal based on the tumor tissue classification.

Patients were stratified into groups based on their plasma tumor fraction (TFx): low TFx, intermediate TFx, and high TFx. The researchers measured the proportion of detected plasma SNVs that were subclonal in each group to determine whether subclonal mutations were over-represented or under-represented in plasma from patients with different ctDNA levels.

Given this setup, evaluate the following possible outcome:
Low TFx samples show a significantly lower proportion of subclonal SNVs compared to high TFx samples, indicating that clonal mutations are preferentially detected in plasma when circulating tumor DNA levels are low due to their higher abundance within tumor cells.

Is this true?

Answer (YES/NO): NO